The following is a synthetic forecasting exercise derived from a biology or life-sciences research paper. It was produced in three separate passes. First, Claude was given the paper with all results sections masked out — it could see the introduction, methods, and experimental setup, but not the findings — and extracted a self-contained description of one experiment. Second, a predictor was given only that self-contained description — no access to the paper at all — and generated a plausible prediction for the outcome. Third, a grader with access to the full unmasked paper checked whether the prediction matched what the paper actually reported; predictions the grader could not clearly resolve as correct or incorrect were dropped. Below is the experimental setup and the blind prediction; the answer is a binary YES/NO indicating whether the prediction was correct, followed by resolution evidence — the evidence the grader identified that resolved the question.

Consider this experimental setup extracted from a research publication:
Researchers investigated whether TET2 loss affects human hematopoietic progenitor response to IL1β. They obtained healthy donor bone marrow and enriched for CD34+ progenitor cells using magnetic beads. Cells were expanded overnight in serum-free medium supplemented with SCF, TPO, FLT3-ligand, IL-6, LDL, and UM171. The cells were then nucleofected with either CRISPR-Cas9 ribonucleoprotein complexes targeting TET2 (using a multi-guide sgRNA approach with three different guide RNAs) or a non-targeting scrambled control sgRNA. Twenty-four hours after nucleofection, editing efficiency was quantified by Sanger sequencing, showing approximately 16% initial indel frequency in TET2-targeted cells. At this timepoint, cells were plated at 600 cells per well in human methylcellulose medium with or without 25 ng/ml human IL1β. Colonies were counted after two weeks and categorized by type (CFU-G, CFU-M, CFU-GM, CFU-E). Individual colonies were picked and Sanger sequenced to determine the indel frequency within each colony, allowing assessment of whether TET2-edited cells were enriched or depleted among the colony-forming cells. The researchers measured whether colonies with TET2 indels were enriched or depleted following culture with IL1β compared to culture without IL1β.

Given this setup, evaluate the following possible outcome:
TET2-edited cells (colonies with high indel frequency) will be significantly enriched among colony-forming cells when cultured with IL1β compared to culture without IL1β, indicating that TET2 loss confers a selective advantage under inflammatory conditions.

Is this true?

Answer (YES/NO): YES